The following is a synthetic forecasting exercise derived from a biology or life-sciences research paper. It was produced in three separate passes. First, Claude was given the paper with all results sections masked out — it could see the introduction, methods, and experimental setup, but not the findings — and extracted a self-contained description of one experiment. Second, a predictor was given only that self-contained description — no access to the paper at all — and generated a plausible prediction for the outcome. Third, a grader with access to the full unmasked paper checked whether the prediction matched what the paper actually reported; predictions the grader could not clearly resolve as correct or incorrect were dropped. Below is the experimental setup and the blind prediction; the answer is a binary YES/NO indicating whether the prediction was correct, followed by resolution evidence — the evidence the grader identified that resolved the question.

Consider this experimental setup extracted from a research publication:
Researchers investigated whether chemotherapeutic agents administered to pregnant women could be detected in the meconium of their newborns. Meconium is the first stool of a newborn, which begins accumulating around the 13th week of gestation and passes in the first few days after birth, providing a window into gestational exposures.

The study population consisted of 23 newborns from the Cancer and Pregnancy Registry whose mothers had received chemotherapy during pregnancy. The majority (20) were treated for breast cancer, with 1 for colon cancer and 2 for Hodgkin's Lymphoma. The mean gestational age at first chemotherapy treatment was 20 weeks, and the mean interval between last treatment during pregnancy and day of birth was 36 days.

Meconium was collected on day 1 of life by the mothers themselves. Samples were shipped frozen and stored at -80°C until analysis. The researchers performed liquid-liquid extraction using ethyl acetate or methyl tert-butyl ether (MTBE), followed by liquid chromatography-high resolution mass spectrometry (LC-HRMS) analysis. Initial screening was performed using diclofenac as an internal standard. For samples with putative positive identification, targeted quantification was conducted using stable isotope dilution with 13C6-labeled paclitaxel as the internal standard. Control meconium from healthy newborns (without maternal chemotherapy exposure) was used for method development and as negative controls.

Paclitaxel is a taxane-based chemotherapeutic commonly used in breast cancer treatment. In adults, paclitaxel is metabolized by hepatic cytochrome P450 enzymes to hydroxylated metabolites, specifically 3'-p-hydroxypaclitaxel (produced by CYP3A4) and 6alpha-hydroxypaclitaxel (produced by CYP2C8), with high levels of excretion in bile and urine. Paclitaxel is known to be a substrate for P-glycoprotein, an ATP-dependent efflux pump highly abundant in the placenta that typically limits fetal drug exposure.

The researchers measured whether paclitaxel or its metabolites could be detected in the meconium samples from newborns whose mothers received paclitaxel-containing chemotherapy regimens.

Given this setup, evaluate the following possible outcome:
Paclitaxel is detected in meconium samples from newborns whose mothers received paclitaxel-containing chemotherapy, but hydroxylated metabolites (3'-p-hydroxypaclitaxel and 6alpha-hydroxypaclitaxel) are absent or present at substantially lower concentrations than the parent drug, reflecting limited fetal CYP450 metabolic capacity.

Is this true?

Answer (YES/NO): YES